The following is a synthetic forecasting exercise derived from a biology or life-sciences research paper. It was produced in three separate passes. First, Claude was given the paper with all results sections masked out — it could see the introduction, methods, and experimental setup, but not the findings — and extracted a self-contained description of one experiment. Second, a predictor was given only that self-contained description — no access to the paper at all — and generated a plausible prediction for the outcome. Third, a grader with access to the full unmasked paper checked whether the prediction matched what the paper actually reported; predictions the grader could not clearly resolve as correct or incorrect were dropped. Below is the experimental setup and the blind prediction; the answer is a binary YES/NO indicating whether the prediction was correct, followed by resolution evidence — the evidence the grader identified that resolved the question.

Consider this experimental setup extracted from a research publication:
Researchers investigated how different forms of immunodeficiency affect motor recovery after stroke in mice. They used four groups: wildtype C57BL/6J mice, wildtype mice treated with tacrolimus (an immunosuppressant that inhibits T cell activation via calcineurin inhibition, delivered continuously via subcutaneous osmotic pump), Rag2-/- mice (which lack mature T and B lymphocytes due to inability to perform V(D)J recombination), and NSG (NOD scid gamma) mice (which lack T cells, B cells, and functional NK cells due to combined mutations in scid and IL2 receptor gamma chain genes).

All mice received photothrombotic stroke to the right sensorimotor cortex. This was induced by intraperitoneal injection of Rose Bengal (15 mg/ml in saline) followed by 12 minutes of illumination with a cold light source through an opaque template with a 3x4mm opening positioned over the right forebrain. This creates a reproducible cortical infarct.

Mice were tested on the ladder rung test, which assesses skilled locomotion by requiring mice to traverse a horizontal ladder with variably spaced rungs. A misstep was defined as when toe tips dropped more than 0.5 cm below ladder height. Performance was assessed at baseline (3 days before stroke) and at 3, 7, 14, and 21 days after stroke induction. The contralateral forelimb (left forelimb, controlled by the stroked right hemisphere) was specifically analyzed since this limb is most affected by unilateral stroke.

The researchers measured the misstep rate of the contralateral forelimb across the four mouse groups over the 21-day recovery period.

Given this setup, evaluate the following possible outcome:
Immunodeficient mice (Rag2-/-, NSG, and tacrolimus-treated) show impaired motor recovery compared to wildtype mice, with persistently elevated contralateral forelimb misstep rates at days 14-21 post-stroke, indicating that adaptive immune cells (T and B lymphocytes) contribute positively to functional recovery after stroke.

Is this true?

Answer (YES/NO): NO